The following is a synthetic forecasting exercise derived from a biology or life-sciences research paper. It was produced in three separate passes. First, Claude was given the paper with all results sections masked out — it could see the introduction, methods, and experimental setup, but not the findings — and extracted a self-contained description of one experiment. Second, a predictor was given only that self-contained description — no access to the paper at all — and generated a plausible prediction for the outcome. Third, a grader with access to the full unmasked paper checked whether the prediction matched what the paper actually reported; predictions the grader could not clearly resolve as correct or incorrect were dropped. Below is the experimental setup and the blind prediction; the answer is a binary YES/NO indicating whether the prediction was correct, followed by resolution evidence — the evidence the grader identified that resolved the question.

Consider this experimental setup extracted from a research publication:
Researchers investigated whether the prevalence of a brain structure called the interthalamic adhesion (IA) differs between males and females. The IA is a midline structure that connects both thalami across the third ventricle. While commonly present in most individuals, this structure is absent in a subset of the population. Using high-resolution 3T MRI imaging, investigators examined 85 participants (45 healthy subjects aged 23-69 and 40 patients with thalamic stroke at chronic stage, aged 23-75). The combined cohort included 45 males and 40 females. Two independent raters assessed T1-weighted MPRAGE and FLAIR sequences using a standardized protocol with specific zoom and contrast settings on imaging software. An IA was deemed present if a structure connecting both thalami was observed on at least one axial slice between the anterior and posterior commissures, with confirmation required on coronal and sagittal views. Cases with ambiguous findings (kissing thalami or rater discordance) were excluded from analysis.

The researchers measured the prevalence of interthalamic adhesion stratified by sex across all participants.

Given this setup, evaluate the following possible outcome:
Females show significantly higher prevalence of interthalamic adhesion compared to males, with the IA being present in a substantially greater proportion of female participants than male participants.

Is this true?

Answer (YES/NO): YES